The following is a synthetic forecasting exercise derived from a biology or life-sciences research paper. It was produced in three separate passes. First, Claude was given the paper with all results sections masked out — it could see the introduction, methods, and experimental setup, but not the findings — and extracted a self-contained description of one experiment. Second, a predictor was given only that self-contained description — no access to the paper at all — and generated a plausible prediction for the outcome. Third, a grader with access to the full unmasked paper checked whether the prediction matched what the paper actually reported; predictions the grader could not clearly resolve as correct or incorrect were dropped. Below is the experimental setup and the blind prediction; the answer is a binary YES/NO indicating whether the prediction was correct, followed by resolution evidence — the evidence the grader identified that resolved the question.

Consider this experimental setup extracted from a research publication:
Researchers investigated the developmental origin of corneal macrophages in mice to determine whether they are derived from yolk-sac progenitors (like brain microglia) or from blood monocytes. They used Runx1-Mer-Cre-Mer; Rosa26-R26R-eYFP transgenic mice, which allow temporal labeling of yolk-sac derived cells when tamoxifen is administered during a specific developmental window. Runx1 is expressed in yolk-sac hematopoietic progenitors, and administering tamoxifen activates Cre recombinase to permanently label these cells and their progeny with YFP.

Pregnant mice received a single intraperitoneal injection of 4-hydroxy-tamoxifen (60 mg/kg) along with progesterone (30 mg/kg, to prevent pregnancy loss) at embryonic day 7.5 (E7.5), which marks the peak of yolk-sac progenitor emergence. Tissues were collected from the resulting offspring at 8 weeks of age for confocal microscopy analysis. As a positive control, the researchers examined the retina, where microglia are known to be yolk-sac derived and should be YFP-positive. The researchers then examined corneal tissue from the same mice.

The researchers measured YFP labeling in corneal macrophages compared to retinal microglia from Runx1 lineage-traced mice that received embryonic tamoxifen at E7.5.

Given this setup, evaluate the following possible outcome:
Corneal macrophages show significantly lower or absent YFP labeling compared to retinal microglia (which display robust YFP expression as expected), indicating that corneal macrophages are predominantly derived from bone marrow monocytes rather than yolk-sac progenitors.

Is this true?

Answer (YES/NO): YES